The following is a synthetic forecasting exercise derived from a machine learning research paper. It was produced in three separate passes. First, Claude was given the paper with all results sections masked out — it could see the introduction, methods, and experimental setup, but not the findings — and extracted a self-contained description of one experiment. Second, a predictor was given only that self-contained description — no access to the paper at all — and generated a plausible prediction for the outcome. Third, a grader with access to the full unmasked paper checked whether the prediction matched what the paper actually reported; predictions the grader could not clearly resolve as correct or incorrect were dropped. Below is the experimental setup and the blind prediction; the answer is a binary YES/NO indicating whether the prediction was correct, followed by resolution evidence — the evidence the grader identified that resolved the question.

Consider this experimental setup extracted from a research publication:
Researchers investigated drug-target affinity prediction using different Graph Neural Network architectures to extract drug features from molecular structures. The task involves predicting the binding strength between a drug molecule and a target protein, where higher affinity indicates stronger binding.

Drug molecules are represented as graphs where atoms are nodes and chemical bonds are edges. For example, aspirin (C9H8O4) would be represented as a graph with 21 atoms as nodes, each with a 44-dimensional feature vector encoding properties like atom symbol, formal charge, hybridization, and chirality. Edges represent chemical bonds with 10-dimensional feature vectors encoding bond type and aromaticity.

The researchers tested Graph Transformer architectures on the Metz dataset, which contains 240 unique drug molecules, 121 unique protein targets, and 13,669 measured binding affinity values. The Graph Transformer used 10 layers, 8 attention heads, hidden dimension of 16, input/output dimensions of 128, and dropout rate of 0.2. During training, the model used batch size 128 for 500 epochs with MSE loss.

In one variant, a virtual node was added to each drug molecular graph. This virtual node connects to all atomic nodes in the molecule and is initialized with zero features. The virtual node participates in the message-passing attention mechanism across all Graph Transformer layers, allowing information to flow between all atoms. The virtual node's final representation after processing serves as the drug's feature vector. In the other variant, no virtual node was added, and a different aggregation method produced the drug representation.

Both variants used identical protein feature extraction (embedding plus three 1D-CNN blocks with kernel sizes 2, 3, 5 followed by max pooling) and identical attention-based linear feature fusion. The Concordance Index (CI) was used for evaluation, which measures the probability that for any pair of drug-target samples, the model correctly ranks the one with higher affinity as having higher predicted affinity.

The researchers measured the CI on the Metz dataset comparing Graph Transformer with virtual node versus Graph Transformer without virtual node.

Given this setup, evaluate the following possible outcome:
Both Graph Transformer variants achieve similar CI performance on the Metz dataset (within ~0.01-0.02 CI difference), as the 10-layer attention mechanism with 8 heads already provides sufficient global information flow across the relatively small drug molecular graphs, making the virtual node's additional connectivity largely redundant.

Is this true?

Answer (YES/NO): NO